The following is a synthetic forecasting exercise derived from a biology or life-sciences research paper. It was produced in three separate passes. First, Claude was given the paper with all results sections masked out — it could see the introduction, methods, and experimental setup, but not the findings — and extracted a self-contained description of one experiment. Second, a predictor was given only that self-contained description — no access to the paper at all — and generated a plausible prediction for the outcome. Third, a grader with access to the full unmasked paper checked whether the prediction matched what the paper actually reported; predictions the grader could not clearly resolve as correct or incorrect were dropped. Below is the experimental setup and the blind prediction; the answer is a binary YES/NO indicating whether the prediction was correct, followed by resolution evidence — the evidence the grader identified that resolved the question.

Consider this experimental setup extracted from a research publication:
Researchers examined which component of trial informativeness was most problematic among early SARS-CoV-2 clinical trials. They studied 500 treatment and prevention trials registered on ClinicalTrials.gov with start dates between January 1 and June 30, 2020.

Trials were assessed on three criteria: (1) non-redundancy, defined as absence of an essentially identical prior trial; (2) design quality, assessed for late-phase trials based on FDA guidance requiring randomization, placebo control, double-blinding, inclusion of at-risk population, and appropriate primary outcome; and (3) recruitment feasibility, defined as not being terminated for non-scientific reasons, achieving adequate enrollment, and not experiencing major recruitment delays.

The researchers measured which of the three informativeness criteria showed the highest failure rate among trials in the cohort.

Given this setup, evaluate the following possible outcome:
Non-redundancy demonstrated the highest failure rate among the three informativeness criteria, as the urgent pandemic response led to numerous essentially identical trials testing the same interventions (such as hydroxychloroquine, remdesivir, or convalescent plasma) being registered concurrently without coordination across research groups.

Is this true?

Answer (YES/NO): NO